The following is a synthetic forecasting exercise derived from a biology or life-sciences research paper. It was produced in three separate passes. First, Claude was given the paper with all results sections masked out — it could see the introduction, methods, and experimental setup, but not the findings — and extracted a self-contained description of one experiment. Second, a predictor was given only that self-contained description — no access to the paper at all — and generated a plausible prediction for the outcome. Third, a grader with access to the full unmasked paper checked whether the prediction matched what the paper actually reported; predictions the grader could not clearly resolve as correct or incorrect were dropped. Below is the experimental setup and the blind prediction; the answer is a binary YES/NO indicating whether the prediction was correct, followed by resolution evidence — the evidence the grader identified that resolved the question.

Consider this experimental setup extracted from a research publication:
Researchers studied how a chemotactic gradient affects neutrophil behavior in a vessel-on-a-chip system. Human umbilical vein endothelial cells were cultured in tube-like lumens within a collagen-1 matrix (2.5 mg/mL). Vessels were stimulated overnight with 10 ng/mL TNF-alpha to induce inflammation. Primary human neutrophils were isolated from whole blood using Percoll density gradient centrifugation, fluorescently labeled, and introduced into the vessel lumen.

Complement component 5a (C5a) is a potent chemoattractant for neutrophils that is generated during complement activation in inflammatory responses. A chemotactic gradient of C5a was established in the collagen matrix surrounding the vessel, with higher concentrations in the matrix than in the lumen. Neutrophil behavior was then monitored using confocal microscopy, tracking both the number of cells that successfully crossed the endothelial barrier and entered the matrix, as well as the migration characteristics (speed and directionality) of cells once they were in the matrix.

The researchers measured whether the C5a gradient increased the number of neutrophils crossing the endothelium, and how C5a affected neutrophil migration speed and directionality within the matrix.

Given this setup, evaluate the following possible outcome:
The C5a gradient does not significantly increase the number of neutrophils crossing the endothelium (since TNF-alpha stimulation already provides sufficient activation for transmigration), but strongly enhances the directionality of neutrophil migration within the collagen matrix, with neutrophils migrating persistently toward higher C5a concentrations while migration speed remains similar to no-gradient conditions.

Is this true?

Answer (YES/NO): NO